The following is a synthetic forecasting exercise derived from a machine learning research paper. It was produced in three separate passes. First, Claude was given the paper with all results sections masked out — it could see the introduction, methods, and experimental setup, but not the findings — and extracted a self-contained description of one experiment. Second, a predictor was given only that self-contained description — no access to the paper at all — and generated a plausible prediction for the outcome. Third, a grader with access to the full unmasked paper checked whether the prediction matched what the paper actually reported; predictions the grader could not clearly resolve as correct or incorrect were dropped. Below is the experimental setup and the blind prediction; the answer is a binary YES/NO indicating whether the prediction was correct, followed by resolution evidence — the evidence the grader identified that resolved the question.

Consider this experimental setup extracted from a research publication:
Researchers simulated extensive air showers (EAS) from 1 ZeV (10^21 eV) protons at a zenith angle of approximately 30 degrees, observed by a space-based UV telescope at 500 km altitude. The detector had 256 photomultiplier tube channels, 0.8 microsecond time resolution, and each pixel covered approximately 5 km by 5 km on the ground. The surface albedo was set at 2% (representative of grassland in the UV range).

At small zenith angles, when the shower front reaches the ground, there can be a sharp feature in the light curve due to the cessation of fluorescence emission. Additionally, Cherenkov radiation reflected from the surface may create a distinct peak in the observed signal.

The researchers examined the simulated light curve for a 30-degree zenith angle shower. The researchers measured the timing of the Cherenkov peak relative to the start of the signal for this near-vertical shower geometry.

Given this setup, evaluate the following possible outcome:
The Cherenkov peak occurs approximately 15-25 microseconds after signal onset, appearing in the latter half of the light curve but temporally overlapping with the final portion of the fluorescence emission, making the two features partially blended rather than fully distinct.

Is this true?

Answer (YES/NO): NO